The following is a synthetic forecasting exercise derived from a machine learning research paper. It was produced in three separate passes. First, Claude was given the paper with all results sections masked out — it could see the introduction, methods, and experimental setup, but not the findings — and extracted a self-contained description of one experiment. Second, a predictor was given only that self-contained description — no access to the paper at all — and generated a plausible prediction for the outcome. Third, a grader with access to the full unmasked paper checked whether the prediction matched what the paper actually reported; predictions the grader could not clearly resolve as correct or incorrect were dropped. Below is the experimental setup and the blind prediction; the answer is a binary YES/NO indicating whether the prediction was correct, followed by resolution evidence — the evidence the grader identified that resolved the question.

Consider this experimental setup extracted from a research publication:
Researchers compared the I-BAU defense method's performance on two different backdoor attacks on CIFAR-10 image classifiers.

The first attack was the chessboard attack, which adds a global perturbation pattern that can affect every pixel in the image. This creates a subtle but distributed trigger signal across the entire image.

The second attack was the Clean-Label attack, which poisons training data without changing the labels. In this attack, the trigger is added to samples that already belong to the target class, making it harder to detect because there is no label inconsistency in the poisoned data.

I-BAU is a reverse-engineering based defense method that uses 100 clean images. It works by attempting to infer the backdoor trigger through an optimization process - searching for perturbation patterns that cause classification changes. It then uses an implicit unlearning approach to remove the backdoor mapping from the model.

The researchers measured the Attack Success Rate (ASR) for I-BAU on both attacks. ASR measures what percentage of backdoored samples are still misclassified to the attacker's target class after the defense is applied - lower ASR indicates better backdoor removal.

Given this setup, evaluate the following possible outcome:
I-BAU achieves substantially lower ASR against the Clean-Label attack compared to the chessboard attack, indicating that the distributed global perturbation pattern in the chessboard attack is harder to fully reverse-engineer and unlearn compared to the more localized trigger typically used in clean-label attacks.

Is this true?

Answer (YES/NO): NO